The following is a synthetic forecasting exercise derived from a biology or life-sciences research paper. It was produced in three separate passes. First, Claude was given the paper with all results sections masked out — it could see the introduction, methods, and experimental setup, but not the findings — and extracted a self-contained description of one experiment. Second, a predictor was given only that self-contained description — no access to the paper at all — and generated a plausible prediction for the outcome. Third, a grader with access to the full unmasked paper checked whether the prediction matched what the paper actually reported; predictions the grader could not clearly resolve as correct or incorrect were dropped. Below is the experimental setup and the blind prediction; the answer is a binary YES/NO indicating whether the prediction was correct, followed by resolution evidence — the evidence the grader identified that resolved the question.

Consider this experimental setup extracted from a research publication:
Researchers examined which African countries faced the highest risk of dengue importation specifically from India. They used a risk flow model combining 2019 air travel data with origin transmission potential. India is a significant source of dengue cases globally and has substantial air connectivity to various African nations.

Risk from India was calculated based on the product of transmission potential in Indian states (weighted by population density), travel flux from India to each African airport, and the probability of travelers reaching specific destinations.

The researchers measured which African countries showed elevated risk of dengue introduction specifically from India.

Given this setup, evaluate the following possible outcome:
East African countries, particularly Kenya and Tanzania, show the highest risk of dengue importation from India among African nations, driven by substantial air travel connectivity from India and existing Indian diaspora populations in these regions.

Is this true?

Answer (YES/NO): NO